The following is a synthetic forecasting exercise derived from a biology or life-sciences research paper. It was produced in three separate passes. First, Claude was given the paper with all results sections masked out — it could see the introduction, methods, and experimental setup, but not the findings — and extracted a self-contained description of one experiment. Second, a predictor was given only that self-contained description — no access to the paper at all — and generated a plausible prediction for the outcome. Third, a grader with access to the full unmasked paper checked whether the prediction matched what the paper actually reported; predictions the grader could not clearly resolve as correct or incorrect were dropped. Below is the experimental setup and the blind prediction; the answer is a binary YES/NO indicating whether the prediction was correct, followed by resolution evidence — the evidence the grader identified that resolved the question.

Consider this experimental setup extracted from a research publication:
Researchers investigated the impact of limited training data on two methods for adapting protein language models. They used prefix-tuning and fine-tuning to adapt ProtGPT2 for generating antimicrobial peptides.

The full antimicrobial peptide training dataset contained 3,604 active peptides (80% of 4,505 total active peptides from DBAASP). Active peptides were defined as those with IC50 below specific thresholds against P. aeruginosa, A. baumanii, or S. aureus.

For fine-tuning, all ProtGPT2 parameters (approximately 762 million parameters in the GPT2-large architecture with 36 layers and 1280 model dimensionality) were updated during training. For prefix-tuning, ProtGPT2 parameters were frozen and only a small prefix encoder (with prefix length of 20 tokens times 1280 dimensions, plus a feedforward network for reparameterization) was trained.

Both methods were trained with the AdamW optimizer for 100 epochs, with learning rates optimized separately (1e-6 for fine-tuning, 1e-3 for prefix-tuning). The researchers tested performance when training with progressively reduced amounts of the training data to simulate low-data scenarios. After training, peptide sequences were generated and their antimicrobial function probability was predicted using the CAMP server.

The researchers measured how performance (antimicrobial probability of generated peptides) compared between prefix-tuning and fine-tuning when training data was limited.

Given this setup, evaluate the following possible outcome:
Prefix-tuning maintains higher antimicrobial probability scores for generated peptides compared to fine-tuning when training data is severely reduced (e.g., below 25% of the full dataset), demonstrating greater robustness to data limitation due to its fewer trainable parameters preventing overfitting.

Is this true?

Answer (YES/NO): YES